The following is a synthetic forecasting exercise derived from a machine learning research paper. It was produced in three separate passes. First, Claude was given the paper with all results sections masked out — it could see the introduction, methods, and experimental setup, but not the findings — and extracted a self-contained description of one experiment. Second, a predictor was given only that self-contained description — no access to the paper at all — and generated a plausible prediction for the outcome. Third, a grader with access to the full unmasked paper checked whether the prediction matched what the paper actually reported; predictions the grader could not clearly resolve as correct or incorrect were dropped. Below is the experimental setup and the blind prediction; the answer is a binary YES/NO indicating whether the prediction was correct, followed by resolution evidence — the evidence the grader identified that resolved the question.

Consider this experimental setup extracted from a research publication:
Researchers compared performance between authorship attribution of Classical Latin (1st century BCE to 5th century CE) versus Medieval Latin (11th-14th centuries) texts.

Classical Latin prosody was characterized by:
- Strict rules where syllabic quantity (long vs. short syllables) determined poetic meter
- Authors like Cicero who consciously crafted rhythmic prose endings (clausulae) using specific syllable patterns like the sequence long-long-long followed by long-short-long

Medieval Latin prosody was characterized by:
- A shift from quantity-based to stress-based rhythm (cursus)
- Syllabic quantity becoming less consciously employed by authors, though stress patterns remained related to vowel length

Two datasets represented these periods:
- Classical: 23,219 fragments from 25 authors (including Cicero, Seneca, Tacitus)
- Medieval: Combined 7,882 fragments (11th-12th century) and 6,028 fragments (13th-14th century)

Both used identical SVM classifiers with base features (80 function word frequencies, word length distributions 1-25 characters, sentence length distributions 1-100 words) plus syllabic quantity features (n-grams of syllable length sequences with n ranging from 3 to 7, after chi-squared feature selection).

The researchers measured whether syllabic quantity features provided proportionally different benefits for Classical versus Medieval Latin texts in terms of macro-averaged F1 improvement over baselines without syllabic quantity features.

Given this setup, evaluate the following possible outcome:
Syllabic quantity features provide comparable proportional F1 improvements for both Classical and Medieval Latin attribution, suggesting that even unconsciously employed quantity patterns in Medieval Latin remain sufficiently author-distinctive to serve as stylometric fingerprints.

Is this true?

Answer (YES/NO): NO